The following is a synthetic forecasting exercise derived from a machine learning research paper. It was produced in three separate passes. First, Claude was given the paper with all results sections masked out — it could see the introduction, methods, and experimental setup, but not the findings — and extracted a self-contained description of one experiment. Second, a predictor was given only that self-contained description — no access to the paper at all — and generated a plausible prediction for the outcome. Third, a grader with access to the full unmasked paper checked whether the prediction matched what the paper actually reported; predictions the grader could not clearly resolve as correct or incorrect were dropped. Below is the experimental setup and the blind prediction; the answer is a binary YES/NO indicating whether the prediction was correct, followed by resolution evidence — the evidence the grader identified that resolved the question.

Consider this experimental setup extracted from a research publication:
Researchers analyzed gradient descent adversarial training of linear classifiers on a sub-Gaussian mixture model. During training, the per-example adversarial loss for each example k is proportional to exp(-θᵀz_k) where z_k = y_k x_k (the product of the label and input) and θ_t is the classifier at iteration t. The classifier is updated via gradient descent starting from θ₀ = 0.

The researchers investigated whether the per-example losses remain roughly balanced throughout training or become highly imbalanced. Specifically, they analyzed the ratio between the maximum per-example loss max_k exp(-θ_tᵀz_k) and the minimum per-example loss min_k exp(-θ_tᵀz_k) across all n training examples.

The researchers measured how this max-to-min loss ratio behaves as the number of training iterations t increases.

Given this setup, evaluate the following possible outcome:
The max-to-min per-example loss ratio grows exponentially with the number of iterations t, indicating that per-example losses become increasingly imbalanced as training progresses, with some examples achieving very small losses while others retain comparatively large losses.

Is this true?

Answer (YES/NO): NO